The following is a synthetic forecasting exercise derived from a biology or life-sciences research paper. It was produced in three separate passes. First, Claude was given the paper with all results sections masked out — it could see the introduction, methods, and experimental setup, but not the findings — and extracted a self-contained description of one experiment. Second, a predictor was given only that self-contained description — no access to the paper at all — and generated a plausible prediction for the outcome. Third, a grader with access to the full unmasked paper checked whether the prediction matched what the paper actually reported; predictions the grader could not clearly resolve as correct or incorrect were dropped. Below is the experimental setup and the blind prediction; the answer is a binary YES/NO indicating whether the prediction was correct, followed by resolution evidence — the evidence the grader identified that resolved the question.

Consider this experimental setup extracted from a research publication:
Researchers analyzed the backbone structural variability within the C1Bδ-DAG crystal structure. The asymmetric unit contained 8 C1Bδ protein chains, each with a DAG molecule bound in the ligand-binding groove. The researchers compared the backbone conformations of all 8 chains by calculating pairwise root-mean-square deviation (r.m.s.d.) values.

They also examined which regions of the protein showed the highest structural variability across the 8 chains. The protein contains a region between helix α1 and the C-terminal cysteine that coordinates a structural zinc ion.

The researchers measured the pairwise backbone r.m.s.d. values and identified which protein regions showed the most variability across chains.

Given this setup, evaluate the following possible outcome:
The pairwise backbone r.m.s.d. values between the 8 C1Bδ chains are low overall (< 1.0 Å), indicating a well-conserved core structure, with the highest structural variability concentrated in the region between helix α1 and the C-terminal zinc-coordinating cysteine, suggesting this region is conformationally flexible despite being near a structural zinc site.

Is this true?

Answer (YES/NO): YES